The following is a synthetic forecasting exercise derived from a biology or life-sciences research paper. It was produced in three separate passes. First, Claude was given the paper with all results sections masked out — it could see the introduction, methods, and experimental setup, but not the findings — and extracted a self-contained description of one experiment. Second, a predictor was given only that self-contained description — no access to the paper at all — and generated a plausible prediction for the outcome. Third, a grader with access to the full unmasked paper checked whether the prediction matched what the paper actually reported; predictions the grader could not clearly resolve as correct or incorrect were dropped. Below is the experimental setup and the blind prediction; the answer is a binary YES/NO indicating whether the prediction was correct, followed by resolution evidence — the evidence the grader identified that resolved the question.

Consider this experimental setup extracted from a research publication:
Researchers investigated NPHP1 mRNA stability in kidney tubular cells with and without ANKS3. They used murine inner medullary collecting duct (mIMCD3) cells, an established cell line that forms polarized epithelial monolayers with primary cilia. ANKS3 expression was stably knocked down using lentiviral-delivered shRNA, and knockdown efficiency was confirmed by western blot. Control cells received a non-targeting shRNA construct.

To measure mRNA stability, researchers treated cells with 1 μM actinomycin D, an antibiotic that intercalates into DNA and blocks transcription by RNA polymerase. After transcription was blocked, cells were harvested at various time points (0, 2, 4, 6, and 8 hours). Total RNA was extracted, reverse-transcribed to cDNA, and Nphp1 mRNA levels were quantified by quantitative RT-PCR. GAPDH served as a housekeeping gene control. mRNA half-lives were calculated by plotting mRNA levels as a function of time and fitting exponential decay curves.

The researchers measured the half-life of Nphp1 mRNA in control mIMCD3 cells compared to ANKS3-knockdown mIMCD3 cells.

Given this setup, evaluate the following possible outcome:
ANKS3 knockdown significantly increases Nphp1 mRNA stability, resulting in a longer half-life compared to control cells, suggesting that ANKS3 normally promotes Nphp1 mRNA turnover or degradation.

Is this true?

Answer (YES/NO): NO